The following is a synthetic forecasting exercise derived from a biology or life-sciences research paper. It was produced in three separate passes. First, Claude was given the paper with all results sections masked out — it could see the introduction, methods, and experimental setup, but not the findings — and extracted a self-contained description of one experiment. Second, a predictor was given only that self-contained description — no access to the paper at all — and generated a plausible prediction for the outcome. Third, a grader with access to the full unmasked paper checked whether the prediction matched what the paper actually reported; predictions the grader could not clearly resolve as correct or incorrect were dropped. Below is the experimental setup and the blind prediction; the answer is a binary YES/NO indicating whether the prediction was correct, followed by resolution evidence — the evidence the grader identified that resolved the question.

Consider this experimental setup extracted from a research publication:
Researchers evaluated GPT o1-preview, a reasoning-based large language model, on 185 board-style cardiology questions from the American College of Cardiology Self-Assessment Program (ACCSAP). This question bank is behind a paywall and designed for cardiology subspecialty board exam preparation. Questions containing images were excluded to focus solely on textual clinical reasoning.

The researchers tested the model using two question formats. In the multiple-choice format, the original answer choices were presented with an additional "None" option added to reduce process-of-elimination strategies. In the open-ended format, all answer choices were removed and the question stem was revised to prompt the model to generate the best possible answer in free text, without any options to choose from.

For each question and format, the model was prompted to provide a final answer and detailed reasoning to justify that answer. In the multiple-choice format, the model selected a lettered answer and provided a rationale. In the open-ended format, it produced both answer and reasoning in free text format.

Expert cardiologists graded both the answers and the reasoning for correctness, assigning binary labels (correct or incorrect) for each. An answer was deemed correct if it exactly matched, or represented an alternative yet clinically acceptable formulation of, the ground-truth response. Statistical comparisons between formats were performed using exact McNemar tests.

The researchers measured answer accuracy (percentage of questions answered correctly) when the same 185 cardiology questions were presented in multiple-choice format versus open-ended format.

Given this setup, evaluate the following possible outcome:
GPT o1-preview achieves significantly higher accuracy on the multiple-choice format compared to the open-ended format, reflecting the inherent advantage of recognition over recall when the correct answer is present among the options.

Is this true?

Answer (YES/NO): YES